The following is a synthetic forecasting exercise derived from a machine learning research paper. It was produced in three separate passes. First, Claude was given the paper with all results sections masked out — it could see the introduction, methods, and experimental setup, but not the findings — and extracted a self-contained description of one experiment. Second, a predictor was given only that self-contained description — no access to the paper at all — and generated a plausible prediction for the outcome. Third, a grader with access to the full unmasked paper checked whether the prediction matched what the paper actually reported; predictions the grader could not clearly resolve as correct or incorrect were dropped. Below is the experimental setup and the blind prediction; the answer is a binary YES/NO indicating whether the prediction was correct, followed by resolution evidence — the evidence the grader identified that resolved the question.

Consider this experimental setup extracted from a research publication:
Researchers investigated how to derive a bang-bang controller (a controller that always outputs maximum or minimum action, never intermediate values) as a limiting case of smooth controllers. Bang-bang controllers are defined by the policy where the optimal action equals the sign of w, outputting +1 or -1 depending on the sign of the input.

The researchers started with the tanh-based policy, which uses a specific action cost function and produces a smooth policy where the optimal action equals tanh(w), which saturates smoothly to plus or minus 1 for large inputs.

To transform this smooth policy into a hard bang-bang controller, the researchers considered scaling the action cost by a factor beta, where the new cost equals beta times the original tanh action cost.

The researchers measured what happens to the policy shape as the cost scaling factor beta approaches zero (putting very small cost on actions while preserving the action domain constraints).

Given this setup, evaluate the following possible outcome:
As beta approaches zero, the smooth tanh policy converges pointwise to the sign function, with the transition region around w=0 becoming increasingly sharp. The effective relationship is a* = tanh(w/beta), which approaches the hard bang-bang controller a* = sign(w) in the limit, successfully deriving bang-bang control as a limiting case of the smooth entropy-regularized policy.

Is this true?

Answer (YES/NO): YES